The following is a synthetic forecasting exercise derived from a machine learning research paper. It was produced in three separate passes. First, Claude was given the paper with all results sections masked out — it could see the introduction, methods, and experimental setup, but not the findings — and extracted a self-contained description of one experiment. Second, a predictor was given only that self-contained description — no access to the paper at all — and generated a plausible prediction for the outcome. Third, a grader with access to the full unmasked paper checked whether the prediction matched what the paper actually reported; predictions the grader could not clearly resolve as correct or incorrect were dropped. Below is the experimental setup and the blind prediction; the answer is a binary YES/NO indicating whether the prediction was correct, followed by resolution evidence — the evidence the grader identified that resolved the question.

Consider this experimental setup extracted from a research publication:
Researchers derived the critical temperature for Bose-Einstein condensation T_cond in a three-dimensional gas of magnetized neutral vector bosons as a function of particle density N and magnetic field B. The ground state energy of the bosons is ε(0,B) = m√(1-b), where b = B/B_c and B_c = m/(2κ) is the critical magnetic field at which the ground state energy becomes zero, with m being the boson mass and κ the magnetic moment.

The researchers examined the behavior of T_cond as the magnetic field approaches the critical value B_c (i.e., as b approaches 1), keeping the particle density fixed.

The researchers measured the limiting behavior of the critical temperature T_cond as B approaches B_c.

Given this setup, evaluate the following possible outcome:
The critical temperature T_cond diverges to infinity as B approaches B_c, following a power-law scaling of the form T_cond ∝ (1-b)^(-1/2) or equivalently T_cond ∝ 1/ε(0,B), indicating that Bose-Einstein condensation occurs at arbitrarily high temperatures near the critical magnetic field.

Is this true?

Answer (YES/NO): YES